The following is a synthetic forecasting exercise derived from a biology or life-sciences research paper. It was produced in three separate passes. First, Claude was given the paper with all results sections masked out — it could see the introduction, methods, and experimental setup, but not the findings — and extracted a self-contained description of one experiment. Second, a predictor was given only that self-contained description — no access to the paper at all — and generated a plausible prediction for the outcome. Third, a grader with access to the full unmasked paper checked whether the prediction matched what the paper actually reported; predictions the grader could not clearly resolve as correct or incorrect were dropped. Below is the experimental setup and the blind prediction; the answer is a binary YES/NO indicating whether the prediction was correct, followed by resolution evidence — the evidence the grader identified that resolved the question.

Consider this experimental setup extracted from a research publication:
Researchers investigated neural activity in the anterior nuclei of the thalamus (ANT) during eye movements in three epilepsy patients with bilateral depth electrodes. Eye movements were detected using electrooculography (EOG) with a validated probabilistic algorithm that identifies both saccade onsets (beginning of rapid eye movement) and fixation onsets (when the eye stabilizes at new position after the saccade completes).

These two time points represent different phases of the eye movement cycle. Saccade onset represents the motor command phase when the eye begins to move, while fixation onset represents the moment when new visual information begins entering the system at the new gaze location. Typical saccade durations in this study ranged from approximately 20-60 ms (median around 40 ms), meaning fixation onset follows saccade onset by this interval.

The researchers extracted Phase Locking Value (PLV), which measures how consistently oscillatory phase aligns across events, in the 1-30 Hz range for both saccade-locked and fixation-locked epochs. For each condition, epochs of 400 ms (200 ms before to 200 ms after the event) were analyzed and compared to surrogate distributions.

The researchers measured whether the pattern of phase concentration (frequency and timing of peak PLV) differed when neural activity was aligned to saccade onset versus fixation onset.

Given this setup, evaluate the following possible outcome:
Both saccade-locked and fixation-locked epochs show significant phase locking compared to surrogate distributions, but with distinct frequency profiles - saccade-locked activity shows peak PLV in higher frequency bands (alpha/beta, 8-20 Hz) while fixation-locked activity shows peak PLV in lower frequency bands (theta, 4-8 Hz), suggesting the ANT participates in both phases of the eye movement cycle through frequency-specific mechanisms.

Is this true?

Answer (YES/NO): NO